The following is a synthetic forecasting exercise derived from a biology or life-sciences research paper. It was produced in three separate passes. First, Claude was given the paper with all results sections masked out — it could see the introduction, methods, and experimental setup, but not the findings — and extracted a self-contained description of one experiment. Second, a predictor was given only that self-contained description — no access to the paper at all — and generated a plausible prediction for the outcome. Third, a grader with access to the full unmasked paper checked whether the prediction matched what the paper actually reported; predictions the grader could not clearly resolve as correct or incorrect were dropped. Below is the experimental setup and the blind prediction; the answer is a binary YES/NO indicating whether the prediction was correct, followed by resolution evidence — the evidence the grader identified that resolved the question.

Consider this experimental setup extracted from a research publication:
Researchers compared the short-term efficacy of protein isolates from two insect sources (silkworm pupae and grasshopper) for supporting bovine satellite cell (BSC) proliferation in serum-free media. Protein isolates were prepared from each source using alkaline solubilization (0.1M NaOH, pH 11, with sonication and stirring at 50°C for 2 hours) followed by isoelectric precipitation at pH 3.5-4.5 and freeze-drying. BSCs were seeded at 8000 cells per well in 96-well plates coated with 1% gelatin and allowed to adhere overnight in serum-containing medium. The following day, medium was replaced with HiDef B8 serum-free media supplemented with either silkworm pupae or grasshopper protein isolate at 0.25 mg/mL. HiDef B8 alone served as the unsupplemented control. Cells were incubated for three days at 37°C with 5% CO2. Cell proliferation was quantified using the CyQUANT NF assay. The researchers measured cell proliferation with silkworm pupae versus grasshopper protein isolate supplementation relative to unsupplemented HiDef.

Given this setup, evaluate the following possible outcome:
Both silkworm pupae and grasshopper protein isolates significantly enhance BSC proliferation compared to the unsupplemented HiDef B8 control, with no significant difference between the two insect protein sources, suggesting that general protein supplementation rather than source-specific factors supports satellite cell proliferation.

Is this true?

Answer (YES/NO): NO